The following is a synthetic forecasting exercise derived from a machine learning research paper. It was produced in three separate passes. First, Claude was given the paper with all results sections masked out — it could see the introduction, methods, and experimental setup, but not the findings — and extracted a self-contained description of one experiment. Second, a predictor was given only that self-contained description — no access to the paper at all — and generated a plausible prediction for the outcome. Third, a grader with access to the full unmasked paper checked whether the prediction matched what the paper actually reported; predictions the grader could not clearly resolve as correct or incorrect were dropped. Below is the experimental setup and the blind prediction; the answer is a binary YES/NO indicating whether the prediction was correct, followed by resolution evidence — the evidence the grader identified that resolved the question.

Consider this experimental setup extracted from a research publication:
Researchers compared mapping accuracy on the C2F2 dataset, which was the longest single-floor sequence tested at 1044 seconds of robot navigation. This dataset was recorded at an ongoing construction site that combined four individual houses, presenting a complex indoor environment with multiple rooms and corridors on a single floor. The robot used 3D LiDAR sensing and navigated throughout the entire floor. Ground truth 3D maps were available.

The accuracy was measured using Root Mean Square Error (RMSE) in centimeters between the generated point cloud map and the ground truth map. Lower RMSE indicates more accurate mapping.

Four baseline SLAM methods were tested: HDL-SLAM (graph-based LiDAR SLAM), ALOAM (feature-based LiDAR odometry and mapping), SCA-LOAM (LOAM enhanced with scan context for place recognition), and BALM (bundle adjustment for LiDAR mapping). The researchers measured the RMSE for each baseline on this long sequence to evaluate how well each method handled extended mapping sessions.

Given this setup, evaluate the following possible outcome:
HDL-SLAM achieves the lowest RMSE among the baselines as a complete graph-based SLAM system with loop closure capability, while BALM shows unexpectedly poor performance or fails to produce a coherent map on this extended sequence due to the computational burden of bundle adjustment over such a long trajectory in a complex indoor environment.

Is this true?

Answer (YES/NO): YES